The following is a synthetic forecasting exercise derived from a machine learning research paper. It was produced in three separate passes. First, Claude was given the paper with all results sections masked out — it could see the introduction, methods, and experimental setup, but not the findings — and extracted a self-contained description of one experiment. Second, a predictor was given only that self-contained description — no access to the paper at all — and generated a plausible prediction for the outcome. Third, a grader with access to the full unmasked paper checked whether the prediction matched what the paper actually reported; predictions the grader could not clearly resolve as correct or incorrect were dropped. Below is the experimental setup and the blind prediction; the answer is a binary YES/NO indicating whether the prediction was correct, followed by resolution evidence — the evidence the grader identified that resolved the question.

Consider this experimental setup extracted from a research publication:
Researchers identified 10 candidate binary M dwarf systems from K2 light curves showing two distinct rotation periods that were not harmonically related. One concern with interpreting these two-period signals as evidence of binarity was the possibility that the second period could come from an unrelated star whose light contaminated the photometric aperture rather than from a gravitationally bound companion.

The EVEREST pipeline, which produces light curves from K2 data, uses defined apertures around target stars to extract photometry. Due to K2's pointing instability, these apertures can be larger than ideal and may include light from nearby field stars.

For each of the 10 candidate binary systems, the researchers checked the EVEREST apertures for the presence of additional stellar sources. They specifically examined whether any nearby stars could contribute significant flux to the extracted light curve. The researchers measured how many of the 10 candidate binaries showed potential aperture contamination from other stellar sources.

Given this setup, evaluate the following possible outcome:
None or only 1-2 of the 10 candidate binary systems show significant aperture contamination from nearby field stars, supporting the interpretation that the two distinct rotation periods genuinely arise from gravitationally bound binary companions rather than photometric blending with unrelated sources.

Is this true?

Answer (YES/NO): YES